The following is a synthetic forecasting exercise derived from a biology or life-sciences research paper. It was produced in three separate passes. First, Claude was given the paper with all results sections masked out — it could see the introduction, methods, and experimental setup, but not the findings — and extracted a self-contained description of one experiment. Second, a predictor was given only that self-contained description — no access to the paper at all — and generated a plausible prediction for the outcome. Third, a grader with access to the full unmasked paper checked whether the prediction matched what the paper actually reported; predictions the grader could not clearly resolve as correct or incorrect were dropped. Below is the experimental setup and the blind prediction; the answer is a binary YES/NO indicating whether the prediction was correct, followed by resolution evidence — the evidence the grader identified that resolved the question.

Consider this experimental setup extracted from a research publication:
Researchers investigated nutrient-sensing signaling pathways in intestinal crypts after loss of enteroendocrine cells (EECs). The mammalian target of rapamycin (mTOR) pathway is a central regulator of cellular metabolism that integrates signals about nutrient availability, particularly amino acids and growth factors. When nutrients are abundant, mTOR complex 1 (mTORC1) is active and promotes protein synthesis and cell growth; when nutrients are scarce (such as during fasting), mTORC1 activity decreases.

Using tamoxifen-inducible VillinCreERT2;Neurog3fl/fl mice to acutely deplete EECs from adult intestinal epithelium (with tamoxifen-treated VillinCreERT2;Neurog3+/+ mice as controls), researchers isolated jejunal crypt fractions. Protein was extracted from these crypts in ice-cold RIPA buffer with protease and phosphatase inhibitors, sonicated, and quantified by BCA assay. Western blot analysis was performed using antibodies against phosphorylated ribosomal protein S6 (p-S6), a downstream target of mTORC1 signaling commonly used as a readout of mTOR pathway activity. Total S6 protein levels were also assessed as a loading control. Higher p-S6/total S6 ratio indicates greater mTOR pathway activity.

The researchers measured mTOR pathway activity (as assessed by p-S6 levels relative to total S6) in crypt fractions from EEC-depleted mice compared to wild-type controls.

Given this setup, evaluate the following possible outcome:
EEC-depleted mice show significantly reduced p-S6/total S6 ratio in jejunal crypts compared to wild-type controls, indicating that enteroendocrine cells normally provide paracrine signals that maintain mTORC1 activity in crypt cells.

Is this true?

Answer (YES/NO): YES